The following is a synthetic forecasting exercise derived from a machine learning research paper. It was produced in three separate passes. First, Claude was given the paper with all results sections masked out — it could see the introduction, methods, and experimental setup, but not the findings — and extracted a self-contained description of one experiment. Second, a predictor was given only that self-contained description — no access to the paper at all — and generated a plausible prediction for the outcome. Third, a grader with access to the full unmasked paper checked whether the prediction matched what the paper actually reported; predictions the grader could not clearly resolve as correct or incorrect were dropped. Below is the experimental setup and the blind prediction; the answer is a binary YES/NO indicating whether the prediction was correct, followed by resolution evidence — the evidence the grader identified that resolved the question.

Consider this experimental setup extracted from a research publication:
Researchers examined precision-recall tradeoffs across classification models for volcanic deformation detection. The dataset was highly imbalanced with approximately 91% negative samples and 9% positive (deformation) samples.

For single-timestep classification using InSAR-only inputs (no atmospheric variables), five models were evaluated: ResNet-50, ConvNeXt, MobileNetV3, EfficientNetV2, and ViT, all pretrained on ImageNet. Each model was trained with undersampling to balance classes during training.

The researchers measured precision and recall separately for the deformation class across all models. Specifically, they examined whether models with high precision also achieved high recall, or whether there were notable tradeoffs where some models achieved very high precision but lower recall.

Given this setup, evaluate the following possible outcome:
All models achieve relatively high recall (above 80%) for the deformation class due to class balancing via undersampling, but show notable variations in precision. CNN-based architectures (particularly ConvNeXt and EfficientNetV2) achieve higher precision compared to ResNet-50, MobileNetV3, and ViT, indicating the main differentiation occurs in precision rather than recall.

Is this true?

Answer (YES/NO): NO